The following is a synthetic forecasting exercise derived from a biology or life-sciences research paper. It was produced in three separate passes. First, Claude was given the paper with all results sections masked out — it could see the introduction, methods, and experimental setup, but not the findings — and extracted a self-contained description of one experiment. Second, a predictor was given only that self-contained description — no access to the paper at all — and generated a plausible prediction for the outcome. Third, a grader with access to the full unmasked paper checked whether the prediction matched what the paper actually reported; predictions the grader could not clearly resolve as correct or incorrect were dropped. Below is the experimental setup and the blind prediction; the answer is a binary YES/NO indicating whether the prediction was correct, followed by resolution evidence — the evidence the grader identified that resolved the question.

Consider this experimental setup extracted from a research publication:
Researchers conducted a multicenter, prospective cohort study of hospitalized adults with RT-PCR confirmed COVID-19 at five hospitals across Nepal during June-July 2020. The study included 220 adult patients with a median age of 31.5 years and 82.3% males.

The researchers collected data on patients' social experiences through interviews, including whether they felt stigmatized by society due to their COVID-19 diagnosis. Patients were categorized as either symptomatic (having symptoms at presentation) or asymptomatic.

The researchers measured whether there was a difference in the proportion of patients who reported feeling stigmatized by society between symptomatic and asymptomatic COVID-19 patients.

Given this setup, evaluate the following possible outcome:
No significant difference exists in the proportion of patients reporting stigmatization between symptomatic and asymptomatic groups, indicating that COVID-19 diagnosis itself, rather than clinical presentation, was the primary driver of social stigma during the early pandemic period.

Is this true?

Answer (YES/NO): NO